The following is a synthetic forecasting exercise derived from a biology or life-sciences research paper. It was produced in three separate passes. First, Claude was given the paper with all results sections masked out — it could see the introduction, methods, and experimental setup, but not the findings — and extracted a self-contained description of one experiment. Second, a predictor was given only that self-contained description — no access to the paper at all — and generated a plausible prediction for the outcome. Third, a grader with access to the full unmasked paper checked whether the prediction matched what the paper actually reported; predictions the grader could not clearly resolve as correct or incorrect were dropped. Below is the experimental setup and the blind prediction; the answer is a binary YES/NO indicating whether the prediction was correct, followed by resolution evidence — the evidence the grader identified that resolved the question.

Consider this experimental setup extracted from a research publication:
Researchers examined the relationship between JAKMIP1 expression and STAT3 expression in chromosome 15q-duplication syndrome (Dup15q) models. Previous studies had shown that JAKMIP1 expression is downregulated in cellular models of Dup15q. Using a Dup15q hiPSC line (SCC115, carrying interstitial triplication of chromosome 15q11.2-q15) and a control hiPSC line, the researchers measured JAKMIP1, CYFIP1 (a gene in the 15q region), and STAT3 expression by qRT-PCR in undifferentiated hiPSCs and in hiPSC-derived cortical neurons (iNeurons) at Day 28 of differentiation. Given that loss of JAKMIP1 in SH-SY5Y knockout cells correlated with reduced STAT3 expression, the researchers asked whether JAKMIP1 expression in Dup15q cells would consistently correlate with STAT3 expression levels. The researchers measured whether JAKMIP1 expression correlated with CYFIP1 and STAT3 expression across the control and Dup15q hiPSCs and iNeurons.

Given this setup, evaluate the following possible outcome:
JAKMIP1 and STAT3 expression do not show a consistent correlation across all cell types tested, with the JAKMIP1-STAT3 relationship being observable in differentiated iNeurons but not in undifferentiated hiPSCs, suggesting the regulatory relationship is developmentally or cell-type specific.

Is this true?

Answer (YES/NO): NO